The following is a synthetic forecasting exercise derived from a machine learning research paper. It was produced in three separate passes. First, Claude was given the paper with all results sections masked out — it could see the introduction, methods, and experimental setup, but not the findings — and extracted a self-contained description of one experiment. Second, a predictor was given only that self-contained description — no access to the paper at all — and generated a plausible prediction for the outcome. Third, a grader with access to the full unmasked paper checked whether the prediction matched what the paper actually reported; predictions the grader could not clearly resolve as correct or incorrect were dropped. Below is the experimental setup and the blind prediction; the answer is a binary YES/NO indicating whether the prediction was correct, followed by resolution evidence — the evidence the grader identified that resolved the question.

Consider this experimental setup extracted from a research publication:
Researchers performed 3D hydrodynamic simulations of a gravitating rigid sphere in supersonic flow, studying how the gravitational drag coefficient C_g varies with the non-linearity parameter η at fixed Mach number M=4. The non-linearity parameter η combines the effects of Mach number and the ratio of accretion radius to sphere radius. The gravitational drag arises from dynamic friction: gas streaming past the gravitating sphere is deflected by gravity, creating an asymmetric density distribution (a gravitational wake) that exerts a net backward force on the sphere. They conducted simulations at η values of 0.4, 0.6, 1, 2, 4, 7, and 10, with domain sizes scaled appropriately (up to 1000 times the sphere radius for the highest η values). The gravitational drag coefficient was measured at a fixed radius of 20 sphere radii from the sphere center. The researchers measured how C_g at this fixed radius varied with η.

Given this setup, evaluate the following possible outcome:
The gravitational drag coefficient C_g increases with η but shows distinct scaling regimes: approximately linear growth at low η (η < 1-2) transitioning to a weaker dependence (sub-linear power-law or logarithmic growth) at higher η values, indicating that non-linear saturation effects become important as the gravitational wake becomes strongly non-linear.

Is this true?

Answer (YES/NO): NO